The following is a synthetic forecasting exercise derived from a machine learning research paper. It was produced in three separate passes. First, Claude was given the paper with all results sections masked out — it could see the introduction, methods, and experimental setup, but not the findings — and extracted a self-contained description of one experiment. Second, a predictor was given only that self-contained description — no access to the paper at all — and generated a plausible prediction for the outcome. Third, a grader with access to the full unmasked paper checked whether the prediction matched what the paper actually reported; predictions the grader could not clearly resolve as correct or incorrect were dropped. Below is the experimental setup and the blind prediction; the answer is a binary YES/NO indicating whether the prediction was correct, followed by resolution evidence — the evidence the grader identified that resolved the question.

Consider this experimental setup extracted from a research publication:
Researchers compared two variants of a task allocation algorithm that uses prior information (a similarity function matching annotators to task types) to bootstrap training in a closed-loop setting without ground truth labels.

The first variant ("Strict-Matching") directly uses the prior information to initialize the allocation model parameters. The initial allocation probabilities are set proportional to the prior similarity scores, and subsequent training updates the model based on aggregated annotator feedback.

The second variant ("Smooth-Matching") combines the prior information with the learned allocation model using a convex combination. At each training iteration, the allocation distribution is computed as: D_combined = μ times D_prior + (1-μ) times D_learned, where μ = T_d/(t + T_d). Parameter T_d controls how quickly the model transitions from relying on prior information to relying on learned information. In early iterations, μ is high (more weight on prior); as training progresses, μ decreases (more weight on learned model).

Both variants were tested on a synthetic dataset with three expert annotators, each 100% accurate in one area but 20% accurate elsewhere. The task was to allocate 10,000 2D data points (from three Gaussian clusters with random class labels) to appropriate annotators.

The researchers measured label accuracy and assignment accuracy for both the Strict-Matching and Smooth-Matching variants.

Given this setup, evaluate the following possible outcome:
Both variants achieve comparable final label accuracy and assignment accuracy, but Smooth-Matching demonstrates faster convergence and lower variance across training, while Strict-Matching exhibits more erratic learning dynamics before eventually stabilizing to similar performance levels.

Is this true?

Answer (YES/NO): NO